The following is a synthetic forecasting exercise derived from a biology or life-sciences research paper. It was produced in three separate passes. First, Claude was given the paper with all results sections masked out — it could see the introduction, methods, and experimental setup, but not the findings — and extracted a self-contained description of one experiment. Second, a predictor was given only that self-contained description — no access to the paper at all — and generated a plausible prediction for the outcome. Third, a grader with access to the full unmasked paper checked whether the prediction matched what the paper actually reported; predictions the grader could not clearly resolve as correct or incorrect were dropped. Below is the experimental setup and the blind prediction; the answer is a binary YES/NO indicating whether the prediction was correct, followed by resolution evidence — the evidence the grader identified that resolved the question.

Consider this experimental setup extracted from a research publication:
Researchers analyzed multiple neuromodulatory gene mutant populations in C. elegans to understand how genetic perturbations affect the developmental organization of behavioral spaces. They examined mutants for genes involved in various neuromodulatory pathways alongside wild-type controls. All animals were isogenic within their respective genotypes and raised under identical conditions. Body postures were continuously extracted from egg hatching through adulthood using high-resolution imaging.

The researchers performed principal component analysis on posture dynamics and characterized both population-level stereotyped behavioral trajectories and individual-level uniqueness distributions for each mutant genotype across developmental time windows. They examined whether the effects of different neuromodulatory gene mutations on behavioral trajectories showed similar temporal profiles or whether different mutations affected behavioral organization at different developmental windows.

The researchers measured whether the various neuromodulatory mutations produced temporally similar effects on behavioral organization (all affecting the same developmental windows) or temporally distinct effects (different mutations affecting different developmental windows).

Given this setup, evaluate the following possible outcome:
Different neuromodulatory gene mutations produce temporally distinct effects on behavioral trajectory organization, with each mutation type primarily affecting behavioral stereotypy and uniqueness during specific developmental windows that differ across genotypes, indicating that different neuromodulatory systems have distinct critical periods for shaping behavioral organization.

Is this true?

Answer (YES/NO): YES